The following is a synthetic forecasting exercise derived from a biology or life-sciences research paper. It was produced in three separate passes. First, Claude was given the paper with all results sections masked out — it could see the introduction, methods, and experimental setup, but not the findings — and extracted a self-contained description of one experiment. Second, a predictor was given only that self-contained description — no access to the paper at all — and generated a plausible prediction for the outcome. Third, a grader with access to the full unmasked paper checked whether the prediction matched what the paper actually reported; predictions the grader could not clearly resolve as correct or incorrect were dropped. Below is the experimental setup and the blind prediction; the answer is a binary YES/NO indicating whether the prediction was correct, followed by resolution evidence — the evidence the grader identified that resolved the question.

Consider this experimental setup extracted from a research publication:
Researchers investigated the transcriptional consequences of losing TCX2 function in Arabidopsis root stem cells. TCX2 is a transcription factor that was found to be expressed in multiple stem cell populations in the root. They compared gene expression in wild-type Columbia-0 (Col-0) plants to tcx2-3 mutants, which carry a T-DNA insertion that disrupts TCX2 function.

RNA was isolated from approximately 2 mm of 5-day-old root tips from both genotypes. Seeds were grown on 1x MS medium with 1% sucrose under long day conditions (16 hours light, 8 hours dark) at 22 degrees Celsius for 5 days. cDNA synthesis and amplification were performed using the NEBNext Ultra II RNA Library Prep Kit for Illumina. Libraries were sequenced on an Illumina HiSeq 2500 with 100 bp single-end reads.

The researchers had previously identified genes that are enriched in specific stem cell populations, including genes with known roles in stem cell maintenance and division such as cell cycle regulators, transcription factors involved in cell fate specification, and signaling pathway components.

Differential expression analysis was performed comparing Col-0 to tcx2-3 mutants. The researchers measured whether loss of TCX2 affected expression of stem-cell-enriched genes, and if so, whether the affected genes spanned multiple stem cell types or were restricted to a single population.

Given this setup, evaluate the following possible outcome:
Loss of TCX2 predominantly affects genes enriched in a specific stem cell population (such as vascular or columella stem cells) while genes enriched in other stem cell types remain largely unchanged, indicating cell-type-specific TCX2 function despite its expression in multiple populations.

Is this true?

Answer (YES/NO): NO